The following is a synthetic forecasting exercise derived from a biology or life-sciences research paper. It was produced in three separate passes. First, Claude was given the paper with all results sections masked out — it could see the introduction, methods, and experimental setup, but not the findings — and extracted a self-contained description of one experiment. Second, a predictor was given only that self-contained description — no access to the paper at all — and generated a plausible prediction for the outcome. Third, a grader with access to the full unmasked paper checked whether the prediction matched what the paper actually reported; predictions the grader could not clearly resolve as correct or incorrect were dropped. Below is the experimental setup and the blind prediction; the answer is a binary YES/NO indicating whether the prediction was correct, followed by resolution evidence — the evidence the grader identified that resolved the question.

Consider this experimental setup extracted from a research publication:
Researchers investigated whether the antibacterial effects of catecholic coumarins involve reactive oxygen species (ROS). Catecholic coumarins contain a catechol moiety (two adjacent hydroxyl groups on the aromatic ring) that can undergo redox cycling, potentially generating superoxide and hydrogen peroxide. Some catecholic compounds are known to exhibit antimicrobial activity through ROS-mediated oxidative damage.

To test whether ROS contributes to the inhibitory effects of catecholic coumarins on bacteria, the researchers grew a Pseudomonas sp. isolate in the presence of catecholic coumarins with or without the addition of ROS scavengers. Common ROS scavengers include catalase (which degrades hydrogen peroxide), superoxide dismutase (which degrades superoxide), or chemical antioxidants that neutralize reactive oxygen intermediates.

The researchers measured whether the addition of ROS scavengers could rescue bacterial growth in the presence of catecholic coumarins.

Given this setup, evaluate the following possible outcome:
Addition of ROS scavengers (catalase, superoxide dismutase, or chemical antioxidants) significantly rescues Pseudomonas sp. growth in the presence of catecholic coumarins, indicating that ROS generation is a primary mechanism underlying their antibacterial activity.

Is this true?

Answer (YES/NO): YES